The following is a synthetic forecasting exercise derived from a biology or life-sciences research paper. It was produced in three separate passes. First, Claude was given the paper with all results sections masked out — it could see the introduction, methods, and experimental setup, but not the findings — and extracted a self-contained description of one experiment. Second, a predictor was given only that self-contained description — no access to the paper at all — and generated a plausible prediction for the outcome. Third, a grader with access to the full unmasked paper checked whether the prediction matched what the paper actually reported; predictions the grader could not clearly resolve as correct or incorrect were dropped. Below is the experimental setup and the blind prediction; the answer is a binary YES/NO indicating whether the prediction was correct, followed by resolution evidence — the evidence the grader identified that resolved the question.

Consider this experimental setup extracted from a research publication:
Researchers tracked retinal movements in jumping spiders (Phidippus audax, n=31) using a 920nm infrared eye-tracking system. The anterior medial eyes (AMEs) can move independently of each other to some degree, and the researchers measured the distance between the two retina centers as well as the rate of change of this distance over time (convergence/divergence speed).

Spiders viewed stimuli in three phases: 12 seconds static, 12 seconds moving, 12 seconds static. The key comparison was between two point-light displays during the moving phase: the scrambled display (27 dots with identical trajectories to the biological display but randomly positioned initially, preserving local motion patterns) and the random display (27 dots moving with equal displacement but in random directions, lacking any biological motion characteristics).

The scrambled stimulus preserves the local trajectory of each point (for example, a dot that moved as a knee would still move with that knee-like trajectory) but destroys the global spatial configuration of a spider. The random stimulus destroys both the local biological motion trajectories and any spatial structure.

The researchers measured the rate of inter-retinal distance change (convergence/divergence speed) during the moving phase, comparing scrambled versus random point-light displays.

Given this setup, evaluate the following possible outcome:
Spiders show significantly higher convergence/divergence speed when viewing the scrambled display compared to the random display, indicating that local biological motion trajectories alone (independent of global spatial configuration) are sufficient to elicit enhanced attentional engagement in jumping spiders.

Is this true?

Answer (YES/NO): NO